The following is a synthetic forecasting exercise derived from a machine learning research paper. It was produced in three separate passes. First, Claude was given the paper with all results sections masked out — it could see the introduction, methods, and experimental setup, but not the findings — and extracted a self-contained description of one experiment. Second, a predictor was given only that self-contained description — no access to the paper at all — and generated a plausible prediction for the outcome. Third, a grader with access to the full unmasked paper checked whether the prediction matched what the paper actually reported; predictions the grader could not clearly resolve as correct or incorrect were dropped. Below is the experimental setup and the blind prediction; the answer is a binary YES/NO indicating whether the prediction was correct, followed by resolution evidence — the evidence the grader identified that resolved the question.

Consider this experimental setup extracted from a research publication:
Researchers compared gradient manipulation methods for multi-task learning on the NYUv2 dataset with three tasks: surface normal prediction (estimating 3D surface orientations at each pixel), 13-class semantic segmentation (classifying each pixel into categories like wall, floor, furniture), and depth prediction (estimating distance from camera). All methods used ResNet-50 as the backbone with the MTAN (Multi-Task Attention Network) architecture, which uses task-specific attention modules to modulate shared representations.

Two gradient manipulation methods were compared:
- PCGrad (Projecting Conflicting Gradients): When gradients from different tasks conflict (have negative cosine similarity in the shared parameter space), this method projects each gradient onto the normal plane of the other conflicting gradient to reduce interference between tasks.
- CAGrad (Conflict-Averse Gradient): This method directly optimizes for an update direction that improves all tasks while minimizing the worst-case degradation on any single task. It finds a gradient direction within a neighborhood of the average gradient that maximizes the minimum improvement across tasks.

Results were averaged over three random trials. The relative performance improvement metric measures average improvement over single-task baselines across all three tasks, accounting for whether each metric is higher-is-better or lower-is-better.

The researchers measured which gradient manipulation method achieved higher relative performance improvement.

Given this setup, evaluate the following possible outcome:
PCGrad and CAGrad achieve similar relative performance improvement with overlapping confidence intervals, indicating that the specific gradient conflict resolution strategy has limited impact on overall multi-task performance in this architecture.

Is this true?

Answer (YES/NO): NO